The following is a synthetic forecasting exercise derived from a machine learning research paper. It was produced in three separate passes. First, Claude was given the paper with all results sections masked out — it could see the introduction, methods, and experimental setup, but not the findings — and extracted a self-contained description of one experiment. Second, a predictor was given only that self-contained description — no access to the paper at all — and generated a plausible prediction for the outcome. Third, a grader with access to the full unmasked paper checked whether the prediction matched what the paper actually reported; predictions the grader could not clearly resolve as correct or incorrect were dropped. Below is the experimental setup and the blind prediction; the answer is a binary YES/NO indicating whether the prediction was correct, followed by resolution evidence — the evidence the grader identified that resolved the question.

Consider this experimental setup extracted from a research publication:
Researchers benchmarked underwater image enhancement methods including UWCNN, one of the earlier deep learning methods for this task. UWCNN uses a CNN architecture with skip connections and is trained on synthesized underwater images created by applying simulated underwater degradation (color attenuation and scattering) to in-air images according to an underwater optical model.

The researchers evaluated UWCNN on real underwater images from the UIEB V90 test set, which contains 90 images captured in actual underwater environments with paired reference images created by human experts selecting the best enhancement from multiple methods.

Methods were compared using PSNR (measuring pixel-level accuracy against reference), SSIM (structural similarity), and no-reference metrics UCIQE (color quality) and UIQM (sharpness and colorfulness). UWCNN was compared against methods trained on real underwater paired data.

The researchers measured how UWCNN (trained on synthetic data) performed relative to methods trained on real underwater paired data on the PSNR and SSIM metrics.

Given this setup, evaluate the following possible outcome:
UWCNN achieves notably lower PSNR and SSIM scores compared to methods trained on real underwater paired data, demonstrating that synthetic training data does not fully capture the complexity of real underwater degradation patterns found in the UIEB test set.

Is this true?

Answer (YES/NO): YES